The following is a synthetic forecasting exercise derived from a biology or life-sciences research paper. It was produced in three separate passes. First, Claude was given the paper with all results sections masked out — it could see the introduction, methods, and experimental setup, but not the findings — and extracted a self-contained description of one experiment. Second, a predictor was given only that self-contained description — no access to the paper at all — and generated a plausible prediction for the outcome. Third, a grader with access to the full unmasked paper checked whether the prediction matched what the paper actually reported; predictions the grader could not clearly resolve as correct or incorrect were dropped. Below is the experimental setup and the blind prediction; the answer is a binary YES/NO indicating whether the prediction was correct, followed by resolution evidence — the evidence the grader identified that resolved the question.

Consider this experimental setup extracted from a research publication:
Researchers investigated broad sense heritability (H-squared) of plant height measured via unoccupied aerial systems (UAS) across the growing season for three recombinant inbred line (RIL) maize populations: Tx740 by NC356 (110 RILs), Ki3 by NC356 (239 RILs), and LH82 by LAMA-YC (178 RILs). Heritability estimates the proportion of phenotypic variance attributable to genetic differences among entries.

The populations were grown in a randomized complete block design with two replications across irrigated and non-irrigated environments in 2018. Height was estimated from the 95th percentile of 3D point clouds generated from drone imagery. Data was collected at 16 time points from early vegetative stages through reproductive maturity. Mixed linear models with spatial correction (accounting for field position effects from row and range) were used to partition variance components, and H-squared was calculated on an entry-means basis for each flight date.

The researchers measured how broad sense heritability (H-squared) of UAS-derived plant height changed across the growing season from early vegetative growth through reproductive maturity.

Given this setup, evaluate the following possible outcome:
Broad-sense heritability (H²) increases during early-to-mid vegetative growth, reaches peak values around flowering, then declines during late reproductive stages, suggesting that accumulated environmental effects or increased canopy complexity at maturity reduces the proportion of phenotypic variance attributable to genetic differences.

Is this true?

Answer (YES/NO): NO